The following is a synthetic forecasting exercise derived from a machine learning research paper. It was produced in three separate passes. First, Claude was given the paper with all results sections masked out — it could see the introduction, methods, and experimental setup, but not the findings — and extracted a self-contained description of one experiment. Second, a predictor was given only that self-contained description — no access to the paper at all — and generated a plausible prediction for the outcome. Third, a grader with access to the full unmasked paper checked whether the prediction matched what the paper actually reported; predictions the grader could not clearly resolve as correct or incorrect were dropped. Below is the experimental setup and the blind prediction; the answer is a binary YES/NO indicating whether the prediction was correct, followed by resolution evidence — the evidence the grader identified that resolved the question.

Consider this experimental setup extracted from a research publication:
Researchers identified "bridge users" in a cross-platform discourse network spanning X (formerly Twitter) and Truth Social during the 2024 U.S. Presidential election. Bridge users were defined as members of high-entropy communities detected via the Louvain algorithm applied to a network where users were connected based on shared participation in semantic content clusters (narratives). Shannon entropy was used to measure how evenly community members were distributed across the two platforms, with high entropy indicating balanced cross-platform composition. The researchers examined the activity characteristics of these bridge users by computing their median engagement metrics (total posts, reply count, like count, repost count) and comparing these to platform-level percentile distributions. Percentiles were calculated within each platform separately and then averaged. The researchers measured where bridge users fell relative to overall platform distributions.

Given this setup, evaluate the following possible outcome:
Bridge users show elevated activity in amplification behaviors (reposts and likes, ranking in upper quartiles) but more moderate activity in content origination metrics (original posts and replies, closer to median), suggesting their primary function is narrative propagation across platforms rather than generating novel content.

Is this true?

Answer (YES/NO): NO